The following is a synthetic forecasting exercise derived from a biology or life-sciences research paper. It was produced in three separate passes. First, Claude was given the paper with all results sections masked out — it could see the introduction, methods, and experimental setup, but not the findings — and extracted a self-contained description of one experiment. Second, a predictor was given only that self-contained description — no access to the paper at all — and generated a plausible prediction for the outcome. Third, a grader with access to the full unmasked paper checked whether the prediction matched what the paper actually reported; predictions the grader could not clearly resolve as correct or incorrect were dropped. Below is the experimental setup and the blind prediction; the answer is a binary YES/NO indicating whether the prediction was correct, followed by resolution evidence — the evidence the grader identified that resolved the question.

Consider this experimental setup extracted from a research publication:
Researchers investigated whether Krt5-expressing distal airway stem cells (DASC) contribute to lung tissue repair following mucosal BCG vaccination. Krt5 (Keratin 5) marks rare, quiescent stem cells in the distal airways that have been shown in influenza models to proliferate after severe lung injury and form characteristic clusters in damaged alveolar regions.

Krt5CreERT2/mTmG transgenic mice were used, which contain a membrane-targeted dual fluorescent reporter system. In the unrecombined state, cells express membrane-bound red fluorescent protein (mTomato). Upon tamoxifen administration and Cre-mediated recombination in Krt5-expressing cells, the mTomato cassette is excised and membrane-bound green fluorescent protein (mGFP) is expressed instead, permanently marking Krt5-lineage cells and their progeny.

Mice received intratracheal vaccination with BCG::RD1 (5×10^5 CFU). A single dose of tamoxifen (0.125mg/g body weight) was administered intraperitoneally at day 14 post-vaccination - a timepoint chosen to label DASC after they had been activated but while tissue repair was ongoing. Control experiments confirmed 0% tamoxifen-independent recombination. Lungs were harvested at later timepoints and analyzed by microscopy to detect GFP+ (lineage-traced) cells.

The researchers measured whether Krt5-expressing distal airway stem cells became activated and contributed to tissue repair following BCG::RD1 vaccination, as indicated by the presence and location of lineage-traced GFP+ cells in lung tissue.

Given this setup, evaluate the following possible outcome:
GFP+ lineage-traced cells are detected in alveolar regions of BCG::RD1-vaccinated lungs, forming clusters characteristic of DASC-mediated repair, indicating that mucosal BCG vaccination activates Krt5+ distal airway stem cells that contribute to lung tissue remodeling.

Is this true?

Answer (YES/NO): NO